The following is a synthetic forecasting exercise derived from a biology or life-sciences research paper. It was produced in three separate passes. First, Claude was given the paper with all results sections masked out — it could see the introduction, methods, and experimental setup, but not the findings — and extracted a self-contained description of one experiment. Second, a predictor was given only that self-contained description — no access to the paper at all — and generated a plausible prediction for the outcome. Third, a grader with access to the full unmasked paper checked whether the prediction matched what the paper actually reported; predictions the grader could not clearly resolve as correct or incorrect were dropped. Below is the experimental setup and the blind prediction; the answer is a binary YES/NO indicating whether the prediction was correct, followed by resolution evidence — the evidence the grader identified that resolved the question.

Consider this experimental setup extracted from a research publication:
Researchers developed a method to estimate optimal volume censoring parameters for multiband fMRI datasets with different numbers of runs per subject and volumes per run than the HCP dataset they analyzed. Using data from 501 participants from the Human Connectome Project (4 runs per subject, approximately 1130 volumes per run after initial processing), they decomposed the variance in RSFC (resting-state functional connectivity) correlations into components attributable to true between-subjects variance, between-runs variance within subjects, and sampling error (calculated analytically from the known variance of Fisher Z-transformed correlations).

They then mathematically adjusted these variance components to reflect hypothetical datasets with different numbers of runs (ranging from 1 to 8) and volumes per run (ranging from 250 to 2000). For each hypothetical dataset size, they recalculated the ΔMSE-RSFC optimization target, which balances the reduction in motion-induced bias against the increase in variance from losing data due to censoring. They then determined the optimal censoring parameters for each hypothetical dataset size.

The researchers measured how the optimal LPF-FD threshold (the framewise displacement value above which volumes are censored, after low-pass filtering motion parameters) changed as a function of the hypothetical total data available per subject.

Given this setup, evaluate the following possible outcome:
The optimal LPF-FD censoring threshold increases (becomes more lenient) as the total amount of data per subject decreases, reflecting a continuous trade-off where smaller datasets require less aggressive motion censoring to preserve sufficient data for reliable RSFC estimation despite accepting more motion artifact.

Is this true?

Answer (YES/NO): YES